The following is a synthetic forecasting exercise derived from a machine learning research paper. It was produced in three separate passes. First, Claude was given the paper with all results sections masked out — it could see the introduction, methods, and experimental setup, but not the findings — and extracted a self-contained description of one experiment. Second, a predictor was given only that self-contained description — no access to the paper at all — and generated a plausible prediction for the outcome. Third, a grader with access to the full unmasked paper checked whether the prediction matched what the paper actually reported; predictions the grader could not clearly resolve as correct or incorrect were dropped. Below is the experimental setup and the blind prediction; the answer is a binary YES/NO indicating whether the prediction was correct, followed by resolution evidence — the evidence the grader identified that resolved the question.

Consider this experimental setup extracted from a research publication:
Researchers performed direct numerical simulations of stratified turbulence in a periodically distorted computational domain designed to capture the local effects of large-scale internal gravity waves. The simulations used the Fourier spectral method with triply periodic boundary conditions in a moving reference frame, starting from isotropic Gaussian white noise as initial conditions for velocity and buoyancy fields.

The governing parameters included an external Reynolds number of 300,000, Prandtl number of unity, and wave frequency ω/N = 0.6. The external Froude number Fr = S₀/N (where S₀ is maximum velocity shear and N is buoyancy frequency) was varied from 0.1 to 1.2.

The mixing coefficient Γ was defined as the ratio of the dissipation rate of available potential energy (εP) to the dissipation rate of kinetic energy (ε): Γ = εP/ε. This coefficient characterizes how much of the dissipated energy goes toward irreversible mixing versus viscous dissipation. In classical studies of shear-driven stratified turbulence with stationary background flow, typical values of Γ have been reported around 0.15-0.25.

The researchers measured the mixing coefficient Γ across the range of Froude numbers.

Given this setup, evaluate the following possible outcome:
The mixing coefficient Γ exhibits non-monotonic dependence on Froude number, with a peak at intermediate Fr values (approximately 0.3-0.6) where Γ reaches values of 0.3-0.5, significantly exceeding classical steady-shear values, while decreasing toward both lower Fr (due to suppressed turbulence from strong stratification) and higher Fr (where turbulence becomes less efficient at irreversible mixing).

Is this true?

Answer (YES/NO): NO